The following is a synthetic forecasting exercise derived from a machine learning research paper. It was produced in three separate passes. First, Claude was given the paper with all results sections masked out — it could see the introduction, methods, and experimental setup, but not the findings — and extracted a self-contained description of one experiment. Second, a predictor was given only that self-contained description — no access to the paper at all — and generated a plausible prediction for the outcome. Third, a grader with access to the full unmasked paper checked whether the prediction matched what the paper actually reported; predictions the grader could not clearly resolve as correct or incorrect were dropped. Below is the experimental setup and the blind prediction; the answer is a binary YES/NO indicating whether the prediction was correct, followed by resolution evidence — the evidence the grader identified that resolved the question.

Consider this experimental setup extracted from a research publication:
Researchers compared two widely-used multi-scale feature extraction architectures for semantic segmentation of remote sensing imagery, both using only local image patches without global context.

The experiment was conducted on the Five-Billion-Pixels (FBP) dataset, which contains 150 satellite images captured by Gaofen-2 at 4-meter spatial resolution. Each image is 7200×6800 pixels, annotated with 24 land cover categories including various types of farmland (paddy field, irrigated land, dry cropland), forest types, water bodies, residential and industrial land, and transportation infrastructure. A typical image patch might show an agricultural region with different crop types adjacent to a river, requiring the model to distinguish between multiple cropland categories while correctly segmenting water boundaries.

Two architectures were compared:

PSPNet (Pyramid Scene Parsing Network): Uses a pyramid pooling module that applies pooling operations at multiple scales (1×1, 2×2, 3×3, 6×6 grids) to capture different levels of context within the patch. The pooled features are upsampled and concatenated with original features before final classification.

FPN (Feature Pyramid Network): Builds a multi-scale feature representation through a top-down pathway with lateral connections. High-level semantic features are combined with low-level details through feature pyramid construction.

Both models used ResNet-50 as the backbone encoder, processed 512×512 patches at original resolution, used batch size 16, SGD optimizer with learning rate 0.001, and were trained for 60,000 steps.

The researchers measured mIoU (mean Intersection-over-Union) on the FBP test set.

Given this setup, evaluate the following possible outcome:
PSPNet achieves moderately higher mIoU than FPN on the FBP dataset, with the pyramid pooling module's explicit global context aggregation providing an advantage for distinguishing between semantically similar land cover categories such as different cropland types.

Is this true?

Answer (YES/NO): NO